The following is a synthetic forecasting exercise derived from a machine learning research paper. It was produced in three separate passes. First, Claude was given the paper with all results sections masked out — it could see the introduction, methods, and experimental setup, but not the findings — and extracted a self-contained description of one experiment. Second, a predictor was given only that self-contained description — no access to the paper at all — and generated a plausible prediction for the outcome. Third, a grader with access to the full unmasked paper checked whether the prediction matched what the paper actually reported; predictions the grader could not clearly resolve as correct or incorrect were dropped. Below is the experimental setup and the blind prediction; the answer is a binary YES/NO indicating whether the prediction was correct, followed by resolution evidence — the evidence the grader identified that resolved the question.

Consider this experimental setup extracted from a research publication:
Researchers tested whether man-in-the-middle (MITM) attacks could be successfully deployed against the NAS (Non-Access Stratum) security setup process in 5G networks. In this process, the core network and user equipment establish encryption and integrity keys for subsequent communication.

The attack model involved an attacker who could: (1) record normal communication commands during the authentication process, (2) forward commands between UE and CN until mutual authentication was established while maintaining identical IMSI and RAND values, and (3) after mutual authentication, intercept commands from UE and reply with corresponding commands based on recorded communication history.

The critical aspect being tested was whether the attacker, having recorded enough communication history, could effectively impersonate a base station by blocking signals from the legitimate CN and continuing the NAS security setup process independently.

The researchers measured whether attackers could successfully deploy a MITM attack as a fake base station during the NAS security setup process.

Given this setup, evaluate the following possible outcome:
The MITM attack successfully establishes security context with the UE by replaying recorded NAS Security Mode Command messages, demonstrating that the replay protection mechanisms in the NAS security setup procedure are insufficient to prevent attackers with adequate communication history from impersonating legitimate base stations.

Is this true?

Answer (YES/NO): NO